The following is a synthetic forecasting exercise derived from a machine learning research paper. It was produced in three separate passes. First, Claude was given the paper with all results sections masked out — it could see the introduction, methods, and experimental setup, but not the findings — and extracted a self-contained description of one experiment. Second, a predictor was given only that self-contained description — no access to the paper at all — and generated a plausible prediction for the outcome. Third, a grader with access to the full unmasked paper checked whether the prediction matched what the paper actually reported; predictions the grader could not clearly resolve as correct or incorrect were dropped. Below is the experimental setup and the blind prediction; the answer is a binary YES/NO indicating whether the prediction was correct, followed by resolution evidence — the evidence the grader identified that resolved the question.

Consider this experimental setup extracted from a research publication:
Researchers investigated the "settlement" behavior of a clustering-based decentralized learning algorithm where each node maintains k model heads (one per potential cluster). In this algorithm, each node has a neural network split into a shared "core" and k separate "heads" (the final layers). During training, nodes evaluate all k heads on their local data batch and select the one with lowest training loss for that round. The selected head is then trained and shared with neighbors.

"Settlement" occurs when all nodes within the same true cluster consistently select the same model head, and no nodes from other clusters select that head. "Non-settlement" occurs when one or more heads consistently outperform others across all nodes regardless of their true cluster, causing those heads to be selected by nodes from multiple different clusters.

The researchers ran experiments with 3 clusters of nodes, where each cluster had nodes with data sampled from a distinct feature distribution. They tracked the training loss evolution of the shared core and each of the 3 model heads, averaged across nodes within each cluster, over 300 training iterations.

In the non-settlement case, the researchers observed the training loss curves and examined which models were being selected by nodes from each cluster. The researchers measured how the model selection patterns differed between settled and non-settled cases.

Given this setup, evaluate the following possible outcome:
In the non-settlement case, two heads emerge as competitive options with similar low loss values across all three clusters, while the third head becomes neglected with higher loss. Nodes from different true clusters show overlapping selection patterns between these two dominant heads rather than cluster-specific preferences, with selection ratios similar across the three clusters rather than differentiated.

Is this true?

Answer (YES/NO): NO